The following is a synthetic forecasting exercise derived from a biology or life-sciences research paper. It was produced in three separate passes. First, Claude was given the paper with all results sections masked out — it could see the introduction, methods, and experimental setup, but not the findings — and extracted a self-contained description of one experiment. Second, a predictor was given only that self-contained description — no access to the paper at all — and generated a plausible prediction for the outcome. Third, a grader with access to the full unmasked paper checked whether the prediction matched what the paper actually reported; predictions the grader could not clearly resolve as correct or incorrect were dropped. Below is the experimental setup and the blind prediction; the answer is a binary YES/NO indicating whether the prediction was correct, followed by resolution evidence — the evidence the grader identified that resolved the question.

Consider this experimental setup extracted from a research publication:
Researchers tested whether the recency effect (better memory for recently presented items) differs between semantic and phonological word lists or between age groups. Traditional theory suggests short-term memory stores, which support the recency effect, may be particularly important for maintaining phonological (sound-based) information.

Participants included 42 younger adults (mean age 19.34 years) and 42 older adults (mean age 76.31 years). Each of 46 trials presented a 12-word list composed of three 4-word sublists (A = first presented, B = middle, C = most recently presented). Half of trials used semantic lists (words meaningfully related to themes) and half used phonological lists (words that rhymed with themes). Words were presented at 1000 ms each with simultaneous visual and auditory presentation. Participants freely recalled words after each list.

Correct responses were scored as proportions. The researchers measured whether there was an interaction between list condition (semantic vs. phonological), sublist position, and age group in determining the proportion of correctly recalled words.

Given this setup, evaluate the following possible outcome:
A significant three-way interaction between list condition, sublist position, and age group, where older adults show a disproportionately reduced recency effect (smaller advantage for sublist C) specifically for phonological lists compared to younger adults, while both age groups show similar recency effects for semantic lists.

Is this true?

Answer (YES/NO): NO